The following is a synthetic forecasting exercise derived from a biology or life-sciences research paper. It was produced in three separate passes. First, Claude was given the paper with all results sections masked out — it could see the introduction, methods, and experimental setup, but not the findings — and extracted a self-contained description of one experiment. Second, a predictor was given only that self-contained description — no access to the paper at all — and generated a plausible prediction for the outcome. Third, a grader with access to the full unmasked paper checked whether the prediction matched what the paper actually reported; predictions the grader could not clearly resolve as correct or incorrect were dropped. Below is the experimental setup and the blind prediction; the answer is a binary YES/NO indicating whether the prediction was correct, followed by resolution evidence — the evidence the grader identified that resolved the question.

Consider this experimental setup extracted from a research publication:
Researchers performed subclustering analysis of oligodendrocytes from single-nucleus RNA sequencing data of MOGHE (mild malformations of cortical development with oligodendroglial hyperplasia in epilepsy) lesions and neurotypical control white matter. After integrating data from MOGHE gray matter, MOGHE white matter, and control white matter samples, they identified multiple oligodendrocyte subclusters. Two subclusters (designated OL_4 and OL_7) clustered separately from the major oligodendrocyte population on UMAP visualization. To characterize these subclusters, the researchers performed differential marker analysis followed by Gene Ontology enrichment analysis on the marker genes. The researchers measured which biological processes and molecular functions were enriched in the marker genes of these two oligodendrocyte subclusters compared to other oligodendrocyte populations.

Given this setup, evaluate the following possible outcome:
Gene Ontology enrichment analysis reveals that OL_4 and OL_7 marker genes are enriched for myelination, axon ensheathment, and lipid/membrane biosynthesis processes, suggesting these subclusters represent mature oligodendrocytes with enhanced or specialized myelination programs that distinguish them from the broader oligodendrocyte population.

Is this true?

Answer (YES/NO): NO